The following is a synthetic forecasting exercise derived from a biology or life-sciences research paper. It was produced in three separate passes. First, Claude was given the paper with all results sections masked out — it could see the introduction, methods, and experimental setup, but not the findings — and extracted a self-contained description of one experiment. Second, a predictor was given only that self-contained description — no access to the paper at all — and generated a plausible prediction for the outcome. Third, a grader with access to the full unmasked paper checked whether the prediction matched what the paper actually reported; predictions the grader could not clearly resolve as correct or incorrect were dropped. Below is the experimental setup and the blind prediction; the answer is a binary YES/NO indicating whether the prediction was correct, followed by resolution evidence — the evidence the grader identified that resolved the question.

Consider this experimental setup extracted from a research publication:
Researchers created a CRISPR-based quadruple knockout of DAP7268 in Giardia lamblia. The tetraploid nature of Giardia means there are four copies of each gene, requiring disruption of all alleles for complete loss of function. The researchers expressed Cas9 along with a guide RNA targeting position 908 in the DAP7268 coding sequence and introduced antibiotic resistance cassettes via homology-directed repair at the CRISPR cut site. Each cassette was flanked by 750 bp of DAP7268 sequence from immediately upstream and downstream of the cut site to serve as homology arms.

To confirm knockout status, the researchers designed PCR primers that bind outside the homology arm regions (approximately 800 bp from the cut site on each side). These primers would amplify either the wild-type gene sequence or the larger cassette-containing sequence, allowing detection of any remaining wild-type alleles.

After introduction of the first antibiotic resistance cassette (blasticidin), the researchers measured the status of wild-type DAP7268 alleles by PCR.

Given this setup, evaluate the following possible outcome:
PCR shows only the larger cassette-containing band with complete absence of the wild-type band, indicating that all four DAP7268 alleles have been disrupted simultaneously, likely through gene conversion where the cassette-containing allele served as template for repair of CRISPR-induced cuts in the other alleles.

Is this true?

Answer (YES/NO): NO